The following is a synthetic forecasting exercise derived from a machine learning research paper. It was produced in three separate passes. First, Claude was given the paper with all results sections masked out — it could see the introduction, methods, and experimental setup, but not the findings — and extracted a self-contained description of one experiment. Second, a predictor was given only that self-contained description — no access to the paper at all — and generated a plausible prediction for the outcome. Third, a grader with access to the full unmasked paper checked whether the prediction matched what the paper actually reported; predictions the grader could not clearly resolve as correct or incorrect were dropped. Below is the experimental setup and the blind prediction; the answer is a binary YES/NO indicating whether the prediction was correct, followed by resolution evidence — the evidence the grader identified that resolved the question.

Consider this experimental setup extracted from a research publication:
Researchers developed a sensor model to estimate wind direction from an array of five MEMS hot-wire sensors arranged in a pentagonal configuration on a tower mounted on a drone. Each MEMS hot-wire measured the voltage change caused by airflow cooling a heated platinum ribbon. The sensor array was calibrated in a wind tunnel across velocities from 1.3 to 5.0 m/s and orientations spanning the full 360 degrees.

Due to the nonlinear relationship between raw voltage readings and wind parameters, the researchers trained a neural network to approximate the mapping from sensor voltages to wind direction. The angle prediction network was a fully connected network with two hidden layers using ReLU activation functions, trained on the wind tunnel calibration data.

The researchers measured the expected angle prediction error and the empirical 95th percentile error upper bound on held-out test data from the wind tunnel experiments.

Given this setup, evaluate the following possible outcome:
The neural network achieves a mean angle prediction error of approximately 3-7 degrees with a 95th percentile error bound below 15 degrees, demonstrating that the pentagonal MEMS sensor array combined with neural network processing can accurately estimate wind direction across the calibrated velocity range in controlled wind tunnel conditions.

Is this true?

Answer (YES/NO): NO